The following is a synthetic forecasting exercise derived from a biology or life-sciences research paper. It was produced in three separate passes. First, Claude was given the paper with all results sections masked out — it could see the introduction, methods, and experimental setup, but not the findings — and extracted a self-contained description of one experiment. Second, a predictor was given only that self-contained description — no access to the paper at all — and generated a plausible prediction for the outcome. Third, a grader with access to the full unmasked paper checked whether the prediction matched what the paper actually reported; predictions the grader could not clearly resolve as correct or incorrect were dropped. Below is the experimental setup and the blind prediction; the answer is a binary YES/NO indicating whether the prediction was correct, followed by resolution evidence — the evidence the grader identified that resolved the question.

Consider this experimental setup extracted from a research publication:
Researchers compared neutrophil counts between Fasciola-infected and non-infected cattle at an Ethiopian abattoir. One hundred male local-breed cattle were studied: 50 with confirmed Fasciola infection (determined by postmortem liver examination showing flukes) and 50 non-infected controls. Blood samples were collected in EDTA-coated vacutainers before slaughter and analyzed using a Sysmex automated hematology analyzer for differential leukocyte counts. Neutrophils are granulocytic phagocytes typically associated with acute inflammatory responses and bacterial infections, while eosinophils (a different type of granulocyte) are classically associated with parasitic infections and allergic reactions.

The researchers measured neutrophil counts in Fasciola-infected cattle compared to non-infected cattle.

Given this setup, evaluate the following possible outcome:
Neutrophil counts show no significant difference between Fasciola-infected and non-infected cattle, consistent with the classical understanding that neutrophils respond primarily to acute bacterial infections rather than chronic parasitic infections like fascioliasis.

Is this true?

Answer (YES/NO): NO